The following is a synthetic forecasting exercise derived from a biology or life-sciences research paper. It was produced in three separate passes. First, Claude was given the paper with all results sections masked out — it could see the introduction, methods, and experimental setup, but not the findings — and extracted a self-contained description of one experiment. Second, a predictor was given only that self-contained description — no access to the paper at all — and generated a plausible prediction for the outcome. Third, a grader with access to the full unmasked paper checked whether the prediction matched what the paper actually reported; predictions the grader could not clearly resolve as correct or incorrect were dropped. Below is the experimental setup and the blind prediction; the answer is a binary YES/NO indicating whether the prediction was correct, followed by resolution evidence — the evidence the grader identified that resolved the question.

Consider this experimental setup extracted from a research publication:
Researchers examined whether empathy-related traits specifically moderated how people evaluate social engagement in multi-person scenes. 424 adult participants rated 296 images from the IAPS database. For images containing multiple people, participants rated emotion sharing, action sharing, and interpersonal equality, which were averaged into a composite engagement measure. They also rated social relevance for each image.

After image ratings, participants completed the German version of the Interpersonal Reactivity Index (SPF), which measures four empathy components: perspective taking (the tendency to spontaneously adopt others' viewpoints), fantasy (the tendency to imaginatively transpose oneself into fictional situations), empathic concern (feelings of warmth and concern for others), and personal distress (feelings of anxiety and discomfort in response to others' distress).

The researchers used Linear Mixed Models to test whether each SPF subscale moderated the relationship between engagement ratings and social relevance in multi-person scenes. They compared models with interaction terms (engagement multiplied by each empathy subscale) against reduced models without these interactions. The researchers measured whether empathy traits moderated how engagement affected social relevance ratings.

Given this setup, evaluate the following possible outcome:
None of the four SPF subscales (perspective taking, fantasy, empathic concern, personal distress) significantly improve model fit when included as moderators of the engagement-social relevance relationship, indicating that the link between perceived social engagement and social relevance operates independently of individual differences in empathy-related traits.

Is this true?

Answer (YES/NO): YES